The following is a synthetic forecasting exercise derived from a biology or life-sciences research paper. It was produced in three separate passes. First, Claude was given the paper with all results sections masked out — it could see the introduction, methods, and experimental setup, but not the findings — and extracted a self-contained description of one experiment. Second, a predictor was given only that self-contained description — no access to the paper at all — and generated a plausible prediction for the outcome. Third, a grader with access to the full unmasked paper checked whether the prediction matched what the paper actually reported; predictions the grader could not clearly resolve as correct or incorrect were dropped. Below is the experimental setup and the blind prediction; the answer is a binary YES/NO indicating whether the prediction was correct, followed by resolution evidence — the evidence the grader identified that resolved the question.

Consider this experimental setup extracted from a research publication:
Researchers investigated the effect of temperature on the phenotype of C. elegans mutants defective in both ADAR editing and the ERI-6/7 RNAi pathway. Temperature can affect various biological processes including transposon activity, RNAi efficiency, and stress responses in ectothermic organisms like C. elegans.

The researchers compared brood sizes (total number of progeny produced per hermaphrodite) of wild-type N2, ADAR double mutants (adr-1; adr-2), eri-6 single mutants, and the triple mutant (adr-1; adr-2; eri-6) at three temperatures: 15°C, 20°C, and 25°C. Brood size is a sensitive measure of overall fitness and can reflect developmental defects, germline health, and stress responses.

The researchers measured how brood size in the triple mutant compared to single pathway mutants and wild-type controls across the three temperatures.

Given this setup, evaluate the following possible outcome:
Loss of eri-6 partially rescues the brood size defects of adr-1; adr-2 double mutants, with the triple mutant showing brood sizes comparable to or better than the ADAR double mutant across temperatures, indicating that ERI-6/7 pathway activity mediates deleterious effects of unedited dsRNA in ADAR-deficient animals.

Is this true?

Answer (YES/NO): NO